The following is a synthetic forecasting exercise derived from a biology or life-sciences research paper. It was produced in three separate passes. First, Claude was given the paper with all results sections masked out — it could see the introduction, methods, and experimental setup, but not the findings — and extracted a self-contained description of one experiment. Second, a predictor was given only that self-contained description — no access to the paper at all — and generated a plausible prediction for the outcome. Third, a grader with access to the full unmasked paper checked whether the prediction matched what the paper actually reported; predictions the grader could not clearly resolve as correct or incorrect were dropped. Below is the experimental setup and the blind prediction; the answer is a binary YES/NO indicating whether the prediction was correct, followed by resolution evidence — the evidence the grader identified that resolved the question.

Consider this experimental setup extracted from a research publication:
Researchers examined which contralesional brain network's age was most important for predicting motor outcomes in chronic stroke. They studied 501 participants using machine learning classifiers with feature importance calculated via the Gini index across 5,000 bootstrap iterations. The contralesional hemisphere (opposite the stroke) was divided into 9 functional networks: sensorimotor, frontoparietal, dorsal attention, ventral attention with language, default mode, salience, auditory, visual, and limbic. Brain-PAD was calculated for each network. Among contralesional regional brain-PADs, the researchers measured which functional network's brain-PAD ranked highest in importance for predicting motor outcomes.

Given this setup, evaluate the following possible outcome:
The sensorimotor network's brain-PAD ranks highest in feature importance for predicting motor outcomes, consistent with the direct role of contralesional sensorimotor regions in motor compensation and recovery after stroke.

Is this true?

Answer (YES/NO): NO